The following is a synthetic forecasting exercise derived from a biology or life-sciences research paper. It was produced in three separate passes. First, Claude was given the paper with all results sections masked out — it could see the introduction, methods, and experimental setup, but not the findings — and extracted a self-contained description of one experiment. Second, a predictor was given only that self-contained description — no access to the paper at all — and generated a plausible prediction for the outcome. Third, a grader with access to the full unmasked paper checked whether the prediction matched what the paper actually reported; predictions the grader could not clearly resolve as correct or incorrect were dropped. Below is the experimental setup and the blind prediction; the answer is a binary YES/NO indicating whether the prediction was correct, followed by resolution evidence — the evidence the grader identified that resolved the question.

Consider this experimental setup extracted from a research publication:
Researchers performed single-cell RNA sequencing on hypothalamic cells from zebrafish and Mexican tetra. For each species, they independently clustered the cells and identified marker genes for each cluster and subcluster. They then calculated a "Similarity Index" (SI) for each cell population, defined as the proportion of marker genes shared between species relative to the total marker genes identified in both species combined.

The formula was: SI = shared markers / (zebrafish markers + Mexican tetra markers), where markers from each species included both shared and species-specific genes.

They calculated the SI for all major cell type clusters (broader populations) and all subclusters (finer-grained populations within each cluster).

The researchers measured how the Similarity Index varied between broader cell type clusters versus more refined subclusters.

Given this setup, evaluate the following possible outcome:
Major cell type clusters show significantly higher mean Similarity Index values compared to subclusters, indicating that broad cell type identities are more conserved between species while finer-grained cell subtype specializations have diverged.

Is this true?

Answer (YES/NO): YES